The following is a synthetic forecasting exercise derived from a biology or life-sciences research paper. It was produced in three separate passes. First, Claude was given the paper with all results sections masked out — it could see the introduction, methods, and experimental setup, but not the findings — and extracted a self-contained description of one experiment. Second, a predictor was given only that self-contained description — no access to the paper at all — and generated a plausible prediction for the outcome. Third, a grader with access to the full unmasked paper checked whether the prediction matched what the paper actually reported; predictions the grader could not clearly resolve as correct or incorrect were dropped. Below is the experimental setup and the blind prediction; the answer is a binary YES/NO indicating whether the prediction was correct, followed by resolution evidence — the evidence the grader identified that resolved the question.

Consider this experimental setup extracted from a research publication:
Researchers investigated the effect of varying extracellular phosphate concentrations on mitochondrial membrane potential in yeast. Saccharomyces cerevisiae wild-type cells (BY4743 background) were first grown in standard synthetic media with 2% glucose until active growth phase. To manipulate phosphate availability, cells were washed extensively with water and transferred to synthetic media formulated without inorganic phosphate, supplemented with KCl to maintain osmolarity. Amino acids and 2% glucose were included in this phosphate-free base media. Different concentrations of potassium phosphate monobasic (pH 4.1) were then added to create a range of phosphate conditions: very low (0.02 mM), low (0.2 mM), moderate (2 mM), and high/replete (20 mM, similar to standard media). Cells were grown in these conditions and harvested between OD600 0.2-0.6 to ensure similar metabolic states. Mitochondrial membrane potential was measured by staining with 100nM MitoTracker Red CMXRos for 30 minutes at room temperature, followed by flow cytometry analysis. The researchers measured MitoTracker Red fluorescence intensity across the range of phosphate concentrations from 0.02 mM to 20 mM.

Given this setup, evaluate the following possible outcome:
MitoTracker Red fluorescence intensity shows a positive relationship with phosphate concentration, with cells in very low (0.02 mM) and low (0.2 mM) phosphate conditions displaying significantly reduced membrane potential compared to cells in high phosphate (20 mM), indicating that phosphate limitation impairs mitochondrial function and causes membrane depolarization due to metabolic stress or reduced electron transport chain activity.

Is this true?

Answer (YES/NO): NO